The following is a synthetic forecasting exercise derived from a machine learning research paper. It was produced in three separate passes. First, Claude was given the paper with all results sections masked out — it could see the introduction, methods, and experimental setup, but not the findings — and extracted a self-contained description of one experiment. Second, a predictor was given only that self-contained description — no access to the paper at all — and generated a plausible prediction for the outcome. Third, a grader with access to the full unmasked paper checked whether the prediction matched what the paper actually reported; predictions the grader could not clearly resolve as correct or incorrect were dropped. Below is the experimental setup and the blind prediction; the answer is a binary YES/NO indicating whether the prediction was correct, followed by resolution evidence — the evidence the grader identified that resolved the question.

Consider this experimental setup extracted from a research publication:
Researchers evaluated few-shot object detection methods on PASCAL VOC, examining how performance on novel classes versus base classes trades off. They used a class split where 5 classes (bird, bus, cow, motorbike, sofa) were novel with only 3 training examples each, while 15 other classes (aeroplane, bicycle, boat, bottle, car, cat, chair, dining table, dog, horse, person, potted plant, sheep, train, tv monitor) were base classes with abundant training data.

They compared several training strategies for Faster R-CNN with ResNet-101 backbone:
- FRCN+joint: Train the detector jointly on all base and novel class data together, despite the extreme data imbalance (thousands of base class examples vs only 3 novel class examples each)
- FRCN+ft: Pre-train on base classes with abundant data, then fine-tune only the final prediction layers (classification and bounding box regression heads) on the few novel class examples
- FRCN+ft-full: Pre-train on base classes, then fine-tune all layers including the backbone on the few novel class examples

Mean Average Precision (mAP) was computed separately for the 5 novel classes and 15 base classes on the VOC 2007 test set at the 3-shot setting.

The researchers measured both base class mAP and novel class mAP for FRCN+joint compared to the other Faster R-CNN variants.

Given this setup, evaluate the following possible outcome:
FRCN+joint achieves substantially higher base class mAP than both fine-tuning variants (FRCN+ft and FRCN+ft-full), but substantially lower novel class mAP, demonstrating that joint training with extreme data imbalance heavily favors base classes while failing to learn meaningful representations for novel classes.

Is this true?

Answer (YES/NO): YES